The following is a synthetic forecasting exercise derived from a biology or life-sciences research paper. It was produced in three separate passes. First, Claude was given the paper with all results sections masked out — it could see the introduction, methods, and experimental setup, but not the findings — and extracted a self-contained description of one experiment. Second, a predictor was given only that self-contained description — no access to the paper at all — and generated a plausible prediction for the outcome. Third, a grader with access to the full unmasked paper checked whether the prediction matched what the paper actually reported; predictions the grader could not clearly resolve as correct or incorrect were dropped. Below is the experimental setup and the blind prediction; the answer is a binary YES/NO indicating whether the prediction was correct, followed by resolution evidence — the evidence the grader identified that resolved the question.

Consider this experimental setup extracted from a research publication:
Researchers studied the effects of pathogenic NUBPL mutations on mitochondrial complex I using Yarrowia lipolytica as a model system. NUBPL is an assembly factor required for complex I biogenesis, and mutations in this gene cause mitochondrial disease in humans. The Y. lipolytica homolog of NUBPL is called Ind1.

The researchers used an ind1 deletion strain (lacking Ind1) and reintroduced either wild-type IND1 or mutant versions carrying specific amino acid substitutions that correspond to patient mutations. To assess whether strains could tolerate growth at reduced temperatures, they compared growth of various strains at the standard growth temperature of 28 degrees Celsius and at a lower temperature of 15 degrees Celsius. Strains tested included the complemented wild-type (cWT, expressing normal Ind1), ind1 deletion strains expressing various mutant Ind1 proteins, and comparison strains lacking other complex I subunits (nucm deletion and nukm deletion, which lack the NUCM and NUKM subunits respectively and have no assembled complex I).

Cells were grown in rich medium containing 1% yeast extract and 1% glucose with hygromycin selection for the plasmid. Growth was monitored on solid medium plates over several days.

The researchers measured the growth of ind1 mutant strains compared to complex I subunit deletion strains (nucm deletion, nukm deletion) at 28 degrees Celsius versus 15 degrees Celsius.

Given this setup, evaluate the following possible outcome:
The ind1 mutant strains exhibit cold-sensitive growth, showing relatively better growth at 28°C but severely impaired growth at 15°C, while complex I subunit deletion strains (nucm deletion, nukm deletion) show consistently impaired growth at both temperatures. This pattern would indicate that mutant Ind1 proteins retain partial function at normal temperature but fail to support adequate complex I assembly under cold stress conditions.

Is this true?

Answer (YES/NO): NO